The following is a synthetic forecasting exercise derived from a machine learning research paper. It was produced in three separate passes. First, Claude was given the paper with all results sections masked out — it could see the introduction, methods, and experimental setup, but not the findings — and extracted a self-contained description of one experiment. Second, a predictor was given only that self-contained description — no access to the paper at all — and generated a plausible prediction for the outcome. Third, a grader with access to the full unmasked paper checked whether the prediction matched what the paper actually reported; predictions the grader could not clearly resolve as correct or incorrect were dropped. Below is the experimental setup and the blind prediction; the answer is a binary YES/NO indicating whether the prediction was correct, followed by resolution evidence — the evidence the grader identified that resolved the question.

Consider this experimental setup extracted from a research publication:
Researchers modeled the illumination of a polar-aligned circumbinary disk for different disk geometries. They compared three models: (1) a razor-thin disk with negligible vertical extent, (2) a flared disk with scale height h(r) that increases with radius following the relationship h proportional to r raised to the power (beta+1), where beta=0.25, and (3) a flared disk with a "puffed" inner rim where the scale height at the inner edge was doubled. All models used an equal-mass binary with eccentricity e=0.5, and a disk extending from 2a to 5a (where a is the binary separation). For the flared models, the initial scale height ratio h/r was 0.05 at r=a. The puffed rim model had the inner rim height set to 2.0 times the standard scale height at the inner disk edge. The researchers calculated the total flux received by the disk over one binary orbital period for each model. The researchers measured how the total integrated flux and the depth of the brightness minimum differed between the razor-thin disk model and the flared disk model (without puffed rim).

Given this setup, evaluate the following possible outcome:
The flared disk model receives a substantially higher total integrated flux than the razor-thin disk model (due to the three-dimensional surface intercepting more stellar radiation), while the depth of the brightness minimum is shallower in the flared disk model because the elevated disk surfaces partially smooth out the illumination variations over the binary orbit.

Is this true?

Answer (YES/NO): NO